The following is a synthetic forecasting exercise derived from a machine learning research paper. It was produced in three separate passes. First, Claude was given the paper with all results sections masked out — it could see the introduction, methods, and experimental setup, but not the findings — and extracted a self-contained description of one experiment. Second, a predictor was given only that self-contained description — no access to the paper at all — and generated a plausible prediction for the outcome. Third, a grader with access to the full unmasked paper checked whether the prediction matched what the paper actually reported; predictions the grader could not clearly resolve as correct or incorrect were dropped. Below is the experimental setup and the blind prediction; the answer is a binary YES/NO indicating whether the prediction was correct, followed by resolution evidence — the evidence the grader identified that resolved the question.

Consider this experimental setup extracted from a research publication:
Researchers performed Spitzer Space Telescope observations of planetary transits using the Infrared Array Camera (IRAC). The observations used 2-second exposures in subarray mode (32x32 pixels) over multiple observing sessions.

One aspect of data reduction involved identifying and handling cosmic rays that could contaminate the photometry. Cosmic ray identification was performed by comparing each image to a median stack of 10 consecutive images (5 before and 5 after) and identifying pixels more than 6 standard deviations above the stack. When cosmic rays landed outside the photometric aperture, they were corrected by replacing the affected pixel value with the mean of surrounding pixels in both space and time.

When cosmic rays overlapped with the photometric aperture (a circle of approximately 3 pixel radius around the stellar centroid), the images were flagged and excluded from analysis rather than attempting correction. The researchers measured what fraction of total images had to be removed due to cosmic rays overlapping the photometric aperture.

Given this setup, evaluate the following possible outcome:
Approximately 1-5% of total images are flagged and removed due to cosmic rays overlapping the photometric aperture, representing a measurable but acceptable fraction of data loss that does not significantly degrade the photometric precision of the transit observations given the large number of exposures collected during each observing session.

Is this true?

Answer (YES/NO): NO